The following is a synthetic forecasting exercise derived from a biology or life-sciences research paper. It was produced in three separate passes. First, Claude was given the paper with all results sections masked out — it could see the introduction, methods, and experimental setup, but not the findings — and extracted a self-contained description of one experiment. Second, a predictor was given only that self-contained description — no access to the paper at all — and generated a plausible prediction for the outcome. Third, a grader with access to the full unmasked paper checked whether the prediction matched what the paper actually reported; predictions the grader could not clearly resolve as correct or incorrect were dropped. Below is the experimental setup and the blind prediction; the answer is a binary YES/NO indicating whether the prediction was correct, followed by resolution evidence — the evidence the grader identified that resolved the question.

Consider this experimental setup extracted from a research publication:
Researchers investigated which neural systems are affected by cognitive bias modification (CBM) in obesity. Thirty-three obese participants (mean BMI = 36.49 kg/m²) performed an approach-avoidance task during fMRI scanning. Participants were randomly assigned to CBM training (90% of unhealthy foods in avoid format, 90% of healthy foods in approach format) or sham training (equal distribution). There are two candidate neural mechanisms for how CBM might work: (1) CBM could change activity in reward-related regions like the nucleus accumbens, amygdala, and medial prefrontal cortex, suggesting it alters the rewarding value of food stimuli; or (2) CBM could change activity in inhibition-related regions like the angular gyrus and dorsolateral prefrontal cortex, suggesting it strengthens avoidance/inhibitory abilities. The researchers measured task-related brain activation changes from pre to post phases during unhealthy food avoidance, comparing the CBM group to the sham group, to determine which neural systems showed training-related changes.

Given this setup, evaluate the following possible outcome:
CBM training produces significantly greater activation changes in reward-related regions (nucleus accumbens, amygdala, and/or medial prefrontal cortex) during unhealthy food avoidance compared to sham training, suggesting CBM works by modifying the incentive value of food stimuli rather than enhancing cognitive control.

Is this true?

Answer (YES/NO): NO